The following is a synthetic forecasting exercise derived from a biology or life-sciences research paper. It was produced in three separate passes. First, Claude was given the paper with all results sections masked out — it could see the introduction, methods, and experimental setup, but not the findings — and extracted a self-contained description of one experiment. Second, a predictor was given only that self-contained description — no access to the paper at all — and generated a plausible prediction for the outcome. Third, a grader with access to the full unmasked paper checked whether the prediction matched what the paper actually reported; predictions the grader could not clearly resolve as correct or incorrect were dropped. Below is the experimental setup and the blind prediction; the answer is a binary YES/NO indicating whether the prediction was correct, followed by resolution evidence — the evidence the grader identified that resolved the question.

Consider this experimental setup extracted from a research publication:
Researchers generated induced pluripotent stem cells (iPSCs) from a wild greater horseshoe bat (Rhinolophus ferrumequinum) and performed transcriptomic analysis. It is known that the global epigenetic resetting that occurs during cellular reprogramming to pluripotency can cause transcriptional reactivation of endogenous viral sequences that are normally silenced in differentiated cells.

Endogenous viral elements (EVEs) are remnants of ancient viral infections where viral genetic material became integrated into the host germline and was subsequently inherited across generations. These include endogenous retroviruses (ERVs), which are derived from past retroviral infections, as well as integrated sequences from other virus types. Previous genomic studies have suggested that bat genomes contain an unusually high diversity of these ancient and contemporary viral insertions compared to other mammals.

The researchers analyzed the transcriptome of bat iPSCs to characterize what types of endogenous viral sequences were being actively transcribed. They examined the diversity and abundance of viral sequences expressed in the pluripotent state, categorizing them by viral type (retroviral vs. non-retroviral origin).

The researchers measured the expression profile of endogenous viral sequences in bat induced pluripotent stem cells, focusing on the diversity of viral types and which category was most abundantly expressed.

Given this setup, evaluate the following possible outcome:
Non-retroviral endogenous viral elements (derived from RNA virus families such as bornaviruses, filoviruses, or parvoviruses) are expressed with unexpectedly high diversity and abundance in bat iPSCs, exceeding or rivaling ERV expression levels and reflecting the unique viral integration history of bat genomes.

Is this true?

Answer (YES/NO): NO